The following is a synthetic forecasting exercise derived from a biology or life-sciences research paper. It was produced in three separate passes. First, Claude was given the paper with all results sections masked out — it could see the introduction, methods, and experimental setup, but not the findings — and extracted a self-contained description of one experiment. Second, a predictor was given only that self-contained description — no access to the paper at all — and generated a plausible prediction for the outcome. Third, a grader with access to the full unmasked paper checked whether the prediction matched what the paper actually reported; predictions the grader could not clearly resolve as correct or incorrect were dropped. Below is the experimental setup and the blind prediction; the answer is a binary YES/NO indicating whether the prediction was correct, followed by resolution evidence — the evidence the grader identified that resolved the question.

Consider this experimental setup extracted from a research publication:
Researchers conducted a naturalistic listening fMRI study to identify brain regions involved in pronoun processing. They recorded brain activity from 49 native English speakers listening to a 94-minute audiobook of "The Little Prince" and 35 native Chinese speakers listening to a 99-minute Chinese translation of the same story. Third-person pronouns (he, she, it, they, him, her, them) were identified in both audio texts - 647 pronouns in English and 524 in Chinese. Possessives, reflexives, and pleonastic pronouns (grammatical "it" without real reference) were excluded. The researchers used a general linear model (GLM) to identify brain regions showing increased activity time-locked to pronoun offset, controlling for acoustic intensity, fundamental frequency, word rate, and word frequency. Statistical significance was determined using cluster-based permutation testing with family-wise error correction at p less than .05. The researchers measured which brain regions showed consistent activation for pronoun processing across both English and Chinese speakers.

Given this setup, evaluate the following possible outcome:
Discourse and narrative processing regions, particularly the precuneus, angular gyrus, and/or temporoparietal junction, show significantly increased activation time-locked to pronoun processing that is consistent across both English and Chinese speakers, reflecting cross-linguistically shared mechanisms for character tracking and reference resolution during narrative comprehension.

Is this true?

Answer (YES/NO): YES